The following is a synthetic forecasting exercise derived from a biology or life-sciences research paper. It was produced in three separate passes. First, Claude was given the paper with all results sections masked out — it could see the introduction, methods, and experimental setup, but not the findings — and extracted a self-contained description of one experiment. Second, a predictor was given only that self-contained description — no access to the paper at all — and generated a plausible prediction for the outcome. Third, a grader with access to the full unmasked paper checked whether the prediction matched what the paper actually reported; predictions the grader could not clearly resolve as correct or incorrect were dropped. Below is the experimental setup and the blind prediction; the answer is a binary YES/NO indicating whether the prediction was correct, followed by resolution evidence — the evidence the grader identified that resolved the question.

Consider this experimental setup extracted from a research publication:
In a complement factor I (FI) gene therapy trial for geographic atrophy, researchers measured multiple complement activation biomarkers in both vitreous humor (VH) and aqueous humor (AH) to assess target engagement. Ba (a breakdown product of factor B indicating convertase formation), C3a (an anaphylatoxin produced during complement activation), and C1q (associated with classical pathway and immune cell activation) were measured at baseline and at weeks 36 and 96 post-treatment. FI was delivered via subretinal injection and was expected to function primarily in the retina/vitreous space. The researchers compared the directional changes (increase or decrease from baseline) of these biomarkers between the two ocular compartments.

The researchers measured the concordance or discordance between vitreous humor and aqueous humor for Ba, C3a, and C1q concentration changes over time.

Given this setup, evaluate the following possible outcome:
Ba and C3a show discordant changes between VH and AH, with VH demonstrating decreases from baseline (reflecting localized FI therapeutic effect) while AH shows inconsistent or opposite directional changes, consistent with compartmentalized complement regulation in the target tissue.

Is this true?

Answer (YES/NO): NO